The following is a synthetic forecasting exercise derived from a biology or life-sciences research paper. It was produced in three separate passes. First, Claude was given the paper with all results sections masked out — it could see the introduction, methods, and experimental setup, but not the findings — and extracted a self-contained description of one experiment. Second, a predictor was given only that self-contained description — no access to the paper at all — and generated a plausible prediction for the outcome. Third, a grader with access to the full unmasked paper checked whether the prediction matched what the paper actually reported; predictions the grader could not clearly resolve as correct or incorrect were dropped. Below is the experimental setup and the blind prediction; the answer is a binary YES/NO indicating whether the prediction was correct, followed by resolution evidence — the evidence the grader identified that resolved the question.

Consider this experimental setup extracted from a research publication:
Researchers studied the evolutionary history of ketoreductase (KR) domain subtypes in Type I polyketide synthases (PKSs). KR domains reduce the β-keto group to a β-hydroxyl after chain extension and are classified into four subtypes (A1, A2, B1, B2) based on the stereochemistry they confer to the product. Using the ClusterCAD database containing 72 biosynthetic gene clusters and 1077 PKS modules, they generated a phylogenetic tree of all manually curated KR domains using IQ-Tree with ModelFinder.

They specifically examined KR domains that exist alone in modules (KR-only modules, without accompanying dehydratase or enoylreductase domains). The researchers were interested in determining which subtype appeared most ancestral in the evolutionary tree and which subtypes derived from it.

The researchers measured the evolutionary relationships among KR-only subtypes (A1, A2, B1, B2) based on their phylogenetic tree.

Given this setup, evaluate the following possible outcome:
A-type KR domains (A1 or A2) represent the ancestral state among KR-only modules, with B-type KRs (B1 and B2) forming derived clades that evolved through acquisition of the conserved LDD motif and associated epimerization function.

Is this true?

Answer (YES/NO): NO